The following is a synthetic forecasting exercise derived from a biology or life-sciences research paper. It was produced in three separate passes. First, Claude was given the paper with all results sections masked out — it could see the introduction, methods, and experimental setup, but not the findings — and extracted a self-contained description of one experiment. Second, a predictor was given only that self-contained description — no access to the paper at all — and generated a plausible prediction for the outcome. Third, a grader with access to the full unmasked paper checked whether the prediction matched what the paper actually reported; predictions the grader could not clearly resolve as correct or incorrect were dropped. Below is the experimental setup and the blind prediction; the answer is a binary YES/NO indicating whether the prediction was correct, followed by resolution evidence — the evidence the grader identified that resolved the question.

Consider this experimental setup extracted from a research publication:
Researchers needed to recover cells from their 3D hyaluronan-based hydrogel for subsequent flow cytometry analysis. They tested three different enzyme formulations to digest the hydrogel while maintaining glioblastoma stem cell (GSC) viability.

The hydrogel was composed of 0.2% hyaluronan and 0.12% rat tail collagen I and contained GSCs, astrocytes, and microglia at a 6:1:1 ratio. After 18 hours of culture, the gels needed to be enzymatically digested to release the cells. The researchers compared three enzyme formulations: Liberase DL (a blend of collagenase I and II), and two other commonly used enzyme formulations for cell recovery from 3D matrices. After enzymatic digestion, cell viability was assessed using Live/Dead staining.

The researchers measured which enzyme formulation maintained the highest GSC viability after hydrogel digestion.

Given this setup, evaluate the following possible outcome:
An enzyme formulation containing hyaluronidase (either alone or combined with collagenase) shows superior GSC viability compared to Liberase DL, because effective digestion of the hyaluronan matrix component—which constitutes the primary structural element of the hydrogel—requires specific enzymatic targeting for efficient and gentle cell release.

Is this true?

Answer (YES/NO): NO